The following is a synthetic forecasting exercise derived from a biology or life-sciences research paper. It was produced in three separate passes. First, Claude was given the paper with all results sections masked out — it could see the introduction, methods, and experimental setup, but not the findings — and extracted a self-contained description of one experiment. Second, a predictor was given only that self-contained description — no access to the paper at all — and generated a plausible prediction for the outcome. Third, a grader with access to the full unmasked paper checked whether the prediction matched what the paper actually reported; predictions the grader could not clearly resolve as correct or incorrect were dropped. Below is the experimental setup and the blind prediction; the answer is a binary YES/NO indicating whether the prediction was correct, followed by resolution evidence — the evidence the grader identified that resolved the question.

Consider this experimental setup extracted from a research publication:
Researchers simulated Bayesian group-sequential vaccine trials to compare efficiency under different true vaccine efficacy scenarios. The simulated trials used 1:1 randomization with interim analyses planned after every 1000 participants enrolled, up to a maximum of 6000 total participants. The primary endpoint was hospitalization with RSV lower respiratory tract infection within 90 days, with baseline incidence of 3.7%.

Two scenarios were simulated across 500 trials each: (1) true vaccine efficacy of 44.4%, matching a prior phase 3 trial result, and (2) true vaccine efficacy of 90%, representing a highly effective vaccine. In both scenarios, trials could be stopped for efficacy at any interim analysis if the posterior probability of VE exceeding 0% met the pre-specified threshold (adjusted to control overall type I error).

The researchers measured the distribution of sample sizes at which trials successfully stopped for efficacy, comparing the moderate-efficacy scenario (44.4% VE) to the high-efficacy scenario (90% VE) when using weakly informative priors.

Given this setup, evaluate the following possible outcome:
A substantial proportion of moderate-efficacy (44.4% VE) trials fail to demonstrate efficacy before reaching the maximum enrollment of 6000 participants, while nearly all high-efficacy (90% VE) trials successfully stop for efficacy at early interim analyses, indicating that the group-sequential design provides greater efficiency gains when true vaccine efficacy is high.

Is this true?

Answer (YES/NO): NO